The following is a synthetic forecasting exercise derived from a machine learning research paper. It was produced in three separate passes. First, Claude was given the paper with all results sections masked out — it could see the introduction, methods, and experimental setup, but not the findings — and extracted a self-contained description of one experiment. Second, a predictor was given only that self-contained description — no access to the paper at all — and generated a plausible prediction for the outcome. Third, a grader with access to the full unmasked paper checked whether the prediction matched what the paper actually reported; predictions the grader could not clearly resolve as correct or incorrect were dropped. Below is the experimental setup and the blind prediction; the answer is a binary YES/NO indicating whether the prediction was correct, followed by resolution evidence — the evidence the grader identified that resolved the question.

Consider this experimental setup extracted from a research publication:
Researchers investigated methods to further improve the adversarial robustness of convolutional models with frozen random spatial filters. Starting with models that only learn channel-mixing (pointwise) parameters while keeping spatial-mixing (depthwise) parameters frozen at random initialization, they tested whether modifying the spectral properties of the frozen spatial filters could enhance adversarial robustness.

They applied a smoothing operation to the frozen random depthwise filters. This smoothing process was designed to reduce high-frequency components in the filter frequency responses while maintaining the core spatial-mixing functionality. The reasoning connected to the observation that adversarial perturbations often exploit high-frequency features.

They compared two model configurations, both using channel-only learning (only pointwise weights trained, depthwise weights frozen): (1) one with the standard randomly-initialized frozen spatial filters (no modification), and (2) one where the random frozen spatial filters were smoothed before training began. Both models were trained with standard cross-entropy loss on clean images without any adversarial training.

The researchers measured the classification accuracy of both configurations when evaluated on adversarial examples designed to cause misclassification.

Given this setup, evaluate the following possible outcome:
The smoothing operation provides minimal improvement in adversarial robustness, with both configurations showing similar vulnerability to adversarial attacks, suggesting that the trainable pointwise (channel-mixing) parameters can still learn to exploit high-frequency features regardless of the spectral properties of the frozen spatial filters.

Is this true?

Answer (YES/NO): NO